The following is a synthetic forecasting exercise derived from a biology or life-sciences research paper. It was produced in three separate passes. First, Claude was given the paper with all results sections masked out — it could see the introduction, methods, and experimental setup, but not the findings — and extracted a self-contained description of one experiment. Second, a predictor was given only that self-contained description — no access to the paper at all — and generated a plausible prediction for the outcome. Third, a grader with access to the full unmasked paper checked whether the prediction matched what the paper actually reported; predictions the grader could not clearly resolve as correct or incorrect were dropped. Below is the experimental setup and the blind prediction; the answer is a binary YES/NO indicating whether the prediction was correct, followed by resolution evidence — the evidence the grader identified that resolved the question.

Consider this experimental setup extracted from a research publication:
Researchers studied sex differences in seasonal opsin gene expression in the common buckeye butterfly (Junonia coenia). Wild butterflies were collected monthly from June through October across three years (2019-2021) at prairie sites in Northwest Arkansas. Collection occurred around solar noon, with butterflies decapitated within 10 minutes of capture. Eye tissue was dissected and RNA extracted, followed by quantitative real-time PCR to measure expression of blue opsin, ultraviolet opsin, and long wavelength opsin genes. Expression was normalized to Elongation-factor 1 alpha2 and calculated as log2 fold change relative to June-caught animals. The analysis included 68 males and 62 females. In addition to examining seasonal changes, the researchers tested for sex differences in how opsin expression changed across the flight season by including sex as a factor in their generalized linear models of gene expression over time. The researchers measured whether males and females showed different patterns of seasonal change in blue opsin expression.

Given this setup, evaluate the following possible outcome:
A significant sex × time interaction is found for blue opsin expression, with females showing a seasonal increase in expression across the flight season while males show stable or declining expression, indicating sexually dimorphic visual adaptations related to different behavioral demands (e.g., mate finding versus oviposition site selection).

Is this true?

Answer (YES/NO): NO